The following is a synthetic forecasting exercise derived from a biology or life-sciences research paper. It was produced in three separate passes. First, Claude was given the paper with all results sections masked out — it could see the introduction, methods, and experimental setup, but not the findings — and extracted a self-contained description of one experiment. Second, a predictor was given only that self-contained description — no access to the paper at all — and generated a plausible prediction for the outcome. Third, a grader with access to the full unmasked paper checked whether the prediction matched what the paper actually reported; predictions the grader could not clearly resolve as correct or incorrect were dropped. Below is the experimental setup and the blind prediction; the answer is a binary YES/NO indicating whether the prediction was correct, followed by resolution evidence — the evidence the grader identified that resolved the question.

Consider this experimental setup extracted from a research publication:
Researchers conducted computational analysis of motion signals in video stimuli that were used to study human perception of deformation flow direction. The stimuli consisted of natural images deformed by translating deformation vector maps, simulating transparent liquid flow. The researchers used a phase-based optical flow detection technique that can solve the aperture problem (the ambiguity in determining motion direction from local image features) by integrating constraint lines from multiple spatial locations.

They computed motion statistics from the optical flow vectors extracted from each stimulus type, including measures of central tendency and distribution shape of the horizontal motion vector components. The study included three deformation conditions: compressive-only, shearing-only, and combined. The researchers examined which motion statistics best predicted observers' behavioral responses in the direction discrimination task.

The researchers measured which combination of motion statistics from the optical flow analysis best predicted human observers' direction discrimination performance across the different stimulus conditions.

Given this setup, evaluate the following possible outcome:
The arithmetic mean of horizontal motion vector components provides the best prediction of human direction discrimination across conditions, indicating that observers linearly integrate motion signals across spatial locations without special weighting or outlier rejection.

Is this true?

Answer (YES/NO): NO